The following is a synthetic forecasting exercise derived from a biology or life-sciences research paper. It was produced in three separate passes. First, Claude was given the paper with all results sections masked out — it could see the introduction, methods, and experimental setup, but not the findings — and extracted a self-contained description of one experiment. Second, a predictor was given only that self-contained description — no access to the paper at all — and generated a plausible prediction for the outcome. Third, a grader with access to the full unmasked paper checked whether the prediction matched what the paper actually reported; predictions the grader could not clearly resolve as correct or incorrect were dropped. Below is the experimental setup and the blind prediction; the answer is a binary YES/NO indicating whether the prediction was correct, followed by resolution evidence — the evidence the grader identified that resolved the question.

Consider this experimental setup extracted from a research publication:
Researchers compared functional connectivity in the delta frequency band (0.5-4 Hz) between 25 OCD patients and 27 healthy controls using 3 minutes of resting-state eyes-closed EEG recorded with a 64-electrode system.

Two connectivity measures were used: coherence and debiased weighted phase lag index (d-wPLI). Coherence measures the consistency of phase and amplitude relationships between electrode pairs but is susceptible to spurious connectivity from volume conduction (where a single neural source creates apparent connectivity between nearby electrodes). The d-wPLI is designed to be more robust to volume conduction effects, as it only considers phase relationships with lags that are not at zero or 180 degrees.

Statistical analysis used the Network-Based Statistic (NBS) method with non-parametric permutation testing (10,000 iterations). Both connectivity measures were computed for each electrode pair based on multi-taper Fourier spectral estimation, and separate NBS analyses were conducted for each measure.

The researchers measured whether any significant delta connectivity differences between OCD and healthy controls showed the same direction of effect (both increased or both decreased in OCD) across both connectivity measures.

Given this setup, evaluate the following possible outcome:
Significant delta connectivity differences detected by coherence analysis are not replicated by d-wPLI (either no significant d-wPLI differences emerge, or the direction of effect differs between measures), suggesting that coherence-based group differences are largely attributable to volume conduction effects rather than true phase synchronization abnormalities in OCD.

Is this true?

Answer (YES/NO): YES